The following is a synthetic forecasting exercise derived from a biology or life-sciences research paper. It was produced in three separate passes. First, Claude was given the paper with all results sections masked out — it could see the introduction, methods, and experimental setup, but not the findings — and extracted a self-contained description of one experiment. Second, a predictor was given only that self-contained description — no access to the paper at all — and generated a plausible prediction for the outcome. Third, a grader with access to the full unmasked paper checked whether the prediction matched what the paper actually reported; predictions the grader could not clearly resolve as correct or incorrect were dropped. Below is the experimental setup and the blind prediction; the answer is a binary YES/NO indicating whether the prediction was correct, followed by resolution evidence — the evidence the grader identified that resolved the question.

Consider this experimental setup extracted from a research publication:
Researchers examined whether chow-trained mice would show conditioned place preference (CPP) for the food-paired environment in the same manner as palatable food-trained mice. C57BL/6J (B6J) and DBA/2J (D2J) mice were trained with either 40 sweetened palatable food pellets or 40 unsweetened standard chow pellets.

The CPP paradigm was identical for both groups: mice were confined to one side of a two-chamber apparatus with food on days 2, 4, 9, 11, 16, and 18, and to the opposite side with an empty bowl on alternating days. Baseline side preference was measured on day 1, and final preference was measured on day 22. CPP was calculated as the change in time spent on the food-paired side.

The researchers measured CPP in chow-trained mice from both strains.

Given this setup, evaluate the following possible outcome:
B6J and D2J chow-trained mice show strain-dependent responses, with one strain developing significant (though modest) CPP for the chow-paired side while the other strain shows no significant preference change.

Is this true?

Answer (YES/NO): NO